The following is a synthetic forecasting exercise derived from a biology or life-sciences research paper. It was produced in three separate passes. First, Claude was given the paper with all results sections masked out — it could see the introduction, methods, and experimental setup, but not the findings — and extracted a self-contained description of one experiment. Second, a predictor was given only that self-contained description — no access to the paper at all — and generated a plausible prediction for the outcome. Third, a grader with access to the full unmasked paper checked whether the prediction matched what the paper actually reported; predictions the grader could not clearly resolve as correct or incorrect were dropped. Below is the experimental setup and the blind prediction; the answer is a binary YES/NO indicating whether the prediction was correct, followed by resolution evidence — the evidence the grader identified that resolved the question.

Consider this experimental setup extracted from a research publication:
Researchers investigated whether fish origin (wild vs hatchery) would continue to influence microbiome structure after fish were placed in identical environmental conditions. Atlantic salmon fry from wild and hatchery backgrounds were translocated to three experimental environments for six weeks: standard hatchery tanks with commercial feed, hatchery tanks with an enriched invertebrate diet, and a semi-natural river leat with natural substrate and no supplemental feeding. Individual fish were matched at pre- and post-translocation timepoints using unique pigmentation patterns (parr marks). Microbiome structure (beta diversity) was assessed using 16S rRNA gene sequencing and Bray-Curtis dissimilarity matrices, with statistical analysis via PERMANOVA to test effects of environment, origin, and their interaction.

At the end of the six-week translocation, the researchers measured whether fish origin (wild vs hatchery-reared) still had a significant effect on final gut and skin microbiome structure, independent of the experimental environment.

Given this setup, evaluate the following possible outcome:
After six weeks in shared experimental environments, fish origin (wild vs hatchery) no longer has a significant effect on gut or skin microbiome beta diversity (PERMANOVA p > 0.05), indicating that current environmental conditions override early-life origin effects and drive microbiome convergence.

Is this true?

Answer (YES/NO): NO